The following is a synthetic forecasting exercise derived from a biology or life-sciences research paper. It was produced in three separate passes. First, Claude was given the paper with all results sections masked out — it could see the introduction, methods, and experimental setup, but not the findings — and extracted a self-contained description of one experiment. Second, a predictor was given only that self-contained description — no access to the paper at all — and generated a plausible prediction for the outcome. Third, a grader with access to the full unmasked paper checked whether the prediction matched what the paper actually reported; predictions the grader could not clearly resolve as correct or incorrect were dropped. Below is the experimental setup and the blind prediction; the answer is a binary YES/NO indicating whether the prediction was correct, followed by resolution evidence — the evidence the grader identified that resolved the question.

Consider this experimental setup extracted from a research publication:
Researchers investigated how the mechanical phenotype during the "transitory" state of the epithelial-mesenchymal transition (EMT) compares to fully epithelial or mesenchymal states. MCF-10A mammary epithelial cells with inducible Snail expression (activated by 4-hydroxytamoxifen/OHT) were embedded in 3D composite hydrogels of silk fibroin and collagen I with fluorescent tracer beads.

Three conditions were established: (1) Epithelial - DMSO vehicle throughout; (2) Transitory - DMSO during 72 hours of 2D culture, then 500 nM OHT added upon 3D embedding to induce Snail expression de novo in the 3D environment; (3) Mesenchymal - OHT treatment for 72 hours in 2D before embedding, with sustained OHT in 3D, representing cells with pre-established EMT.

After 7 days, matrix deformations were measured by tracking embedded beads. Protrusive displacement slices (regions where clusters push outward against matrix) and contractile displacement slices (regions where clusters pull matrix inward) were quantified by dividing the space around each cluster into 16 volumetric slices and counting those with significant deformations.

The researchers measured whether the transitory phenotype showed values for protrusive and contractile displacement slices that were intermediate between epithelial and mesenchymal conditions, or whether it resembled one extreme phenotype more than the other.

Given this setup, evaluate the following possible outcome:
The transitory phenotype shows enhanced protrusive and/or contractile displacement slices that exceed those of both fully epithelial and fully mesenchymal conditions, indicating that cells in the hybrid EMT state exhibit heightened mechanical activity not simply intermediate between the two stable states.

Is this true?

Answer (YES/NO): NO